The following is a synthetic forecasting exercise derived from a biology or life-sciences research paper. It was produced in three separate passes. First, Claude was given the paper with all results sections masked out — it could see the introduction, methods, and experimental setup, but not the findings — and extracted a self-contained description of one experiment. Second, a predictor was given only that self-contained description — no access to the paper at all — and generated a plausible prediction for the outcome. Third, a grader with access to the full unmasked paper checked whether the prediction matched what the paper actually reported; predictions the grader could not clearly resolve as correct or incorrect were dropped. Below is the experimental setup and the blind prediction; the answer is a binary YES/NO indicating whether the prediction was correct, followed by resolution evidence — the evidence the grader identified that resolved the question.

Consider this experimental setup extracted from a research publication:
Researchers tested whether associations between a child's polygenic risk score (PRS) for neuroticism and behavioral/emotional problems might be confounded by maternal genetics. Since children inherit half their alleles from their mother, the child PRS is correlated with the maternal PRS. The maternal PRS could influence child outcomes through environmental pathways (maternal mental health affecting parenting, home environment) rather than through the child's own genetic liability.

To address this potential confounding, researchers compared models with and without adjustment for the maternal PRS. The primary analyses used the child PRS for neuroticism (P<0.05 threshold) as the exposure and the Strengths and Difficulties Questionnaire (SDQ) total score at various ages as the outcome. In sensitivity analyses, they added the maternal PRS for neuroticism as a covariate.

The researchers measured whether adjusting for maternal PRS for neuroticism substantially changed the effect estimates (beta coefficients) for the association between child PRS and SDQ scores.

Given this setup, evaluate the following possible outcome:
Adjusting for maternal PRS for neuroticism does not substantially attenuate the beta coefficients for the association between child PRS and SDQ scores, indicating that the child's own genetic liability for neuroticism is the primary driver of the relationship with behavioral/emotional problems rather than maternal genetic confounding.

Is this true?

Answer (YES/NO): YES